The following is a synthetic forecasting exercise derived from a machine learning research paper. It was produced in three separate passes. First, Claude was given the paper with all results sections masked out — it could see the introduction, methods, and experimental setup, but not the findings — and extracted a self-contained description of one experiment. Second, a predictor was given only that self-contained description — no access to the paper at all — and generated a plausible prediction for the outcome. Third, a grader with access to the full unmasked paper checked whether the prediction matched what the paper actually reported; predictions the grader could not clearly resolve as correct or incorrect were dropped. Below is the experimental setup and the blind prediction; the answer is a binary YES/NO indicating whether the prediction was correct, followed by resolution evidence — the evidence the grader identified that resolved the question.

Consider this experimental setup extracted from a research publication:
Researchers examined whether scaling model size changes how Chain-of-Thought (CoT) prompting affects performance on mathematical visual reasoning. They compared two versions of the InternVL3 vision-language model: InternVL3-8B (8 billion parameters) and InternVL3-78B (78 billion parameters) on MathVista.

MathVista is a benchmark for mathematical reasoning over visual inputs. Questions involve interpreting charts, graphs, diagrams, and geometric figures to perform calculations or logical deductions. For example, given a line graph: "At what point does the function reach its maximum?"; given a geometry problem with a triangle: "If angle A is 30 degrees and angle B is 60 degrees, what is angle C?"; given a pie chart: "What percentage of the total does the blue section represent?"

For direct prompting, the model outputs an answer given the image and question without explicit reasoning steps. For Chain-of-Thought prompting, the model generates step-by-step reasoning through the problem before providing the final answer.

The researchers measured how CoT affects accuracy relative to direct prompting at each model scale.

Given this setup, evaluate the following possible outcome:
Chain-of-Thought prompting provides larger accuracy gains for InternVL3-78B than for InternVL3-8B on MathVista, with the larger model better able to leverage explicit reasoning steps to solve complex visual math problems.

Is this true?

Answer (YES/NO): NO